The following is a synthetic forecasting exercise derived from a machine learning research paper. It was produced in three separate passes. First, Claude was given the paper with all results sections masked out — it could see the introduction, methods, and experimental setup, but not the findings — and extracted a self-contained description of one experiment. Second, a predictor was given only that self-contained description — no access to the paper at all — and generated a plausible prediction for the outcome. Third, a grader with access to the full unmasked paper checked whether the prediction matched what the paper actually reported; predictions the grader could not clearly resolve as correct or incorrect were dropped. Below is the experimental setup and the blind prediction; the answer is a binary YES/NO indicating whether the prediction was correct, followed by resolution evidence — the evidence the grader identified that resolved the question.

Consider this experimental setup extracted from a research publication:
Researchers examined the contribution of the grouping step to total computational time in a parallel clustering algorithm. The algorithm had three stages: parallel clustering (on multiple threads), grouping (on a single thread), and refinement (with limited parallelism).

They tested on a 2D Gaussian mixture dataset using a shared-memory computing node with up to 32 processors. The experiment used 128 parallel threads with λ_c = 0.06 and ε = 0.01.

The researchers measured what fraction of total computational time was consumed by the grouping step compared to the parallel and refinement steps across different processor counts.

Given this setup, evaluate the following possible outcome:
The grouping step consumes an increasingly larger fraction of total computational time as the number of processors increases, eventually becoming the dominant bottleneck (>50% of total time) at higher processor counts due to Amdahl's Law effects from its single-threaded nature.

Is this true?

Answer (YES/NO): NO